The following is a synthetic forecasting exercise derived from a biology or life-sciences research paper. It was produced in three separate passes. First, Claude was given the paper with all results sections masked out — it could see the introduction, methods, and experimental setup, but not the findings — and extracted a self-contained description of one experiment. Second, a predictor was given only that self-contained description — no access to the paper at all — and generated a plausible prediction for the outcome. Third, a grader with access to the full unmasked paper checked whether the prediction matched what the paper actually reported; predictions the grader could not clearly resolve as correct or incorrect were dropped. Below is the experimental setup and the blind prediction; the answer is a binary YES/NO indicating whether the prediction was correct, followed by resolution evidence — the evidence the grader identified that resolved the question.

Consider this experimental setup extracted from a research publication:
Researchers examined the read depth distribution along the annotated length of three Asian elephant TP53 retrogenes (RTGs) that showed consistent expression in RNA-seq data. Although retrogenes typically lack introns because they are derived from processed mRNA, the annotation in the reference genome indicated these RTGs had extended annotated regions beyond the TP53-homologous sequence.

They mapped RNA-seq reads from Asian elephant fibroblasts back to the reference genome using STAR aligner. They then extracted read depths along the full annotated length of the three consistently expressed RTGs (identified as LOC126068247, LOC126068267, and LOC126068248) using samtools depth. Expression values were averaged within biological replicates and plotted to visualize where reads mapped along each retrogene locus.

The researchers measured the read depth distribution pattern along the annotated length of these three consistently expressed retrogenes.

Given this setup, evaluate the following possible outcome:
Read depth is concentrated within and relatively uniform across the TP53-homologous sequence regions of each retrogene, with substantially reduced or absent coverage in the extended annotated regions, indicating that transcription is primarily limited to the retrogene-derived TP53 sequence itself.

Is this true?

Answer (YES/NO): NO